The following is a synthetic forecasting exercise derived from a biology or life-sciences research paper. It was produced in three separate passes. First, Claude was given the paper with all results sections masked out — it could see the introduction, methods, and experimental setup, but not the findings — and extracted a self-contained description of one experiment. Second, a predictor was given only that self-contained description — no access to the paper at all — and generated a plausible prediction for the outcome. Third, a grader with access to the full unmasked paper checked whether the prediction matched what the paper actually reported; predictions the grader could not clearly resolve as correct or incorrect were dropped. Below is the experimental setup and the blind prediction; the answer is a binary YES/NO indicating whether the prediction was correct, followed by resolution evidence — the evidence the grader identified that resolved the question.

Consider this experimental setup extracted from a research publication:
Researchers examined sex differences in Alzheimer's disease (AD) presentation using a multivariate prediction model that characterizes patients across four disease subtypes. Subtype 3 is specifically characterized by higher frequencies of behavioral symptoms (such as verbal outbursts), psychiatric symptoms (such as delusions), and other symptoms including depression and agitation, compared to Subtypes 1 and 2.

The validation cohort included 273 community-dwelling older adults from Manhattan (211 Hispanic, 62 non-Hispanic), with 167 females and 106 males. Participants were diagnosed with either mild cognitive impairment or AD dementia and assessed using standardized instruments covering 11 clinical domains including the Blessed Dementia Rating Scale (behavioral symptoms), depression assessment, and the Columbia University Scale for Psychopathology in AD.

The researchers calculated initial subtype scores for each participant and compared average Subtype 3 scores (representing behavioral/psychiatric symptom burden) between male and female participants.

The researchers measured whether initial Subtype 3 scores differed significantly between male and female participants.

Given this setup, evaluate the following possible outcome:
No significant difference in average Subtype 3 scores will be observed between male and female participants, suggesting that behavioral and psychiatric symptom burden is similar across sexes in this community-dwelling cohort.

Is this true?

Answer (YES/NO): YES